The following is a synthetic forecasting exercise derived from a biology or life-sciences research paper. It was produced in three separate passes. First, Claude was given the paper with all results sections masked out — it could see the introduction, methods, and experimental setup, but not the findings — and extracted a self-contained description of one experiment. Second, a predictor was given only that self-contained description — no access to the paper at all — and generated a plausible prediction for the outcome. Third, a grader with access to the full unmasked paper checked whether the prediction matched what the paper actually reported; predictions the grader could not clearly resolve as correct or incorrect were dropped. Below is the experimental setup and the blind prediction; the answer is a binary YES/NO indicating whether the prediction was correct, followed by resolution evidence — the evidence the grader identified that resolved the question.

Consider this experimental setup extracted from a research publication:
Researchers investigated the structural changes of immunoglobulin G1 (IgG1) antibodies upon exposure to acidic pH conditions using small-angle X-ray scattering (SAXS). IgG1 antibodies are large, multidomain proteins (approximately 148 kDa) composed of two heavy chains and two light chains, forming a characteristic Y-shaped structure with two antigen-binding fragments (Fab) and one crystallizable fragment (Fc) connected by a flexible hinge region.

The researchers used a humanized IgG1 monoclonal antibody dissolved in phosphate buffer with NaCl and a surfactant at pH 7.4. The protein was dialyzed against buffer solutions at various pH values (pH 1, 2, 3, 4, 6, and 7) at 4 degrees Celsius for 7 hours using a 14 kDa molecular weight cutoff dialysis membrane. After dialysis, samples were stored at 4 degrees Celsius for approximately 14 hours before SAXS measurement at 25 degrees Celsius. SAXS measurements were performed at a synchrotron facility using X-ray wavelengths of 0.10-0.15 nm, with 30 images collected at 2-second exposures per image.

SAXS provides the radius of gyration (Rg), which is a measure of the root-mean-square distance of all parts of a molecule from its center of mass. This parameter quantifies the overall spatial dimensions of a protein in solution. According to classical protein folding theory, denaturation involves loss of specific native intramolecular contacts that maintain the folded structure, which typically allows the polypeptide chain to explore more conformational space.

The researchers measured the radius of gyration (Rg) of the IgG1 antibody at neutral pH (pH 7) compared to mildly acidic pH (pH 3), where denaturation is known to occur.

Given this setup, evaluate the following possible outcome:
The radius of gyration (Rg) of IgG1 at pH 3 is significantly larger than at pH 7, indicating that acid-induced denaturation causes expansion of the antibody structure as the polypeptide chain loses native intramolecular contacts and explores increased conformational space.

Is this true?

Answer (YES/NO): NO